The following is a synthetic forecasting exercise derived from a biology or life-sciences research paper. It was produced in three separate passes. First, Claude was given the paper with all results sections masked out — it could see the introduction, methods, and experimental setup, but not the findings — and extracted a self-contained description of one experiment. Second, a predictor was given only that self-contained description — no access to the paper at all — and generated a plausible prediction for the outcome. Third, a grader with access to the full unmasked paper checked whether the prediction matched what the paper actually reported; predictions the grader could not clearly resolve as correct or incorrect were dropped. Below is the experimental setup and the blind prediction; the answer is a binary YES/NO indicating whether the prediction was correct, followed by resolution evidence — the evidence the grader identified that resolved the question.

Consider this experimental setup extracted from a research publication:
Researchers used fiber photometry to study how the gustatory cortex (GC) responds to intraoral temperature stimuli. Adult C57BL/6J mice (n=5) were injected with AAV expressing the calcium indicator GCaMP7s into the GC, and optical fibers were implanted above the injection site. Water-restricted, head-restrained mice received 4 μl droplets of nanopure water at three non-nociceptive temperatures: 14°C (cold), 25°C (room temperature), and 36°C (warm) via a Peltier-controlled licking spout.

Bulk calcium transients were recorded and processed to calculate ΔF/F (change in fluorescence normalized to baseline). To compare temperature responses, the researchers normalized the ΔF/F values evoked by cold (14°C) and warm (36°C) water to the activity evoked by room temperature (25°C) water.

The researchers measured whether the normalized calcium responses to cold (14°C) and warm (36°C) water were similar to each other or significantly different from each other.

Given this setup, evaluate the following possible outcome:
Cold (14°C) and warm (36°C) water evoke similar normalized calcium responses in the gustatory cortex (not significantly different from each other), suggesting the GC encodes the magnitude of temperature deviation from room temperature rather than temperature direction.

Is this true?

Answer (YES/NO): NO